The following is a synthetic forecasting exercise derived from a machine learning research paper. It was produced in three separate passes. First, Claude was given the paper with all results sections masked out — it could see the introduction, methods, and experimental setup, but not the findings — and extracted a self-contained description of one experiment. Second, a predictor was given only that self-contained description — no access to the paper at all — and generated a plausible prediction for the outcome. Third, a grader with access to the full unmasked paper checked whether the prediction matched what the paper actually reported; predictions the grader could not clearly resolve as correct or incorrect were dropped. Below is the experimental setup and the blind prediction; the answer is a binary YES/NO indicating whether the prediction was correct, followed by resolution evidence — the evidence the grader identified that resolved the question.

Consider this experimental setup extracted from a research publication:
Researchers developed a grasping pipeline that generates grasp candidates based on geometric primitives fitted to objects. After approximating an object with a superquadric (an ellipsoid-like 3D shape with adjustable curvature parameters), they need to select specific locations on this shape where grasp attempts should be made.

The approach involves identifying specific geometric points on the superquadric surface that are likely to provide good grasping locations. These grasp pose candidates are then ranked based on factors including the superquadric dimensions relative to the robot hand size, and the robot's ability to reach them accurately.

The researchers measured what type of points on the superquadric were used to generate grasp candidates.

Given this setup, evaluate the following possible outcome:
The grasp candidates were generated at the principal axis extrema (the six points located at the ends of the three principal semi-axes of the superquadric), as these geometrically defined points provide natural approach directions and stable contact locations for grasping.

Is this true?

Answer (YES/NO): YES